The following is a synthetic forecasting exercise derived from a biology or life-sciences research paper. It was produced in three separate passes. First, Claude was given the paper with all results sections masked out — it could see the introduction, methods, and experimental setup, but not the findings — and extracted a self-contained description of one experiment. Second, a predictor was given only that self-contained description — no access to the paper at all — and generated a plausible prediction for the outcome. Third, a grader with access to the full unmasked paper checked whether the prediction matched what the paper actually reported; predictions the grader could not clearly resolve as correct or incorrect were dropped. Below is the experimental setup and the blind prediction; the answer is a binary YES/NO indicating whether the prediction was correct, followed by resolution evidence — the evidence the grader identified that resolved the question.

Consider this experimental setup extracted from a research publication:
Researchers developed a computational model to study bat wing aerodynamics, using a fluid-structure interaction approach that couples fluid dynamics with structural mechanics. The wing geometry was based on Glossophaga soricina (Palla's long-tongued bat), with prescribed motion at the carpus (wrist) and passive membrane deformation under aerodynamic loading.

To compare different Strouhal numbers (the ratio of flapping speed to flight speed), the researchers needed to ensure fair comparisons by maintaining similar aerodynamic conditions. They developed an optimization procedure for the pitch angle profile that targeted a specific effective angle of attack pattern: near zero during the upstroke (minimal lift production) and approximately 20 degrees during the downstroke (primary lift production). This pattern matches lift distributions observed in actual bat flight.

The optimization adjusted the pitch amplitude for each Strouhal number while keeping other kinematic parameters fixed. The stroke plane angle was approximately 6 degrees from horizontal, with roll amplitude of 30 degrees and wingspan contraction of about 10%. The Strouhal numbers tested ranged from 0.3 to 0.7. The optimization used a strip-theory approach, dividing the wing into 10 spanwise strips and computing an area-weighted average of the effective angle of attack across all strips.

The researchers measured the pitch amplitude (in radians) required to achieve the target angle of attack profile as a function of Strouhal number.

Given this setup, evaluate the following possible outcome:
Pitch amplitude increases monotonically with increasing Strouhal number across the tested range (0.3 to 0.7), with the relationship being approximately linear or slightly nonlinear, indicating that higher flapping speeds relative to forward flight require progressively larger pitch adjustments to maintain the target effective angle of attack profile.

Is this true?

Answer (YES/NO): YES